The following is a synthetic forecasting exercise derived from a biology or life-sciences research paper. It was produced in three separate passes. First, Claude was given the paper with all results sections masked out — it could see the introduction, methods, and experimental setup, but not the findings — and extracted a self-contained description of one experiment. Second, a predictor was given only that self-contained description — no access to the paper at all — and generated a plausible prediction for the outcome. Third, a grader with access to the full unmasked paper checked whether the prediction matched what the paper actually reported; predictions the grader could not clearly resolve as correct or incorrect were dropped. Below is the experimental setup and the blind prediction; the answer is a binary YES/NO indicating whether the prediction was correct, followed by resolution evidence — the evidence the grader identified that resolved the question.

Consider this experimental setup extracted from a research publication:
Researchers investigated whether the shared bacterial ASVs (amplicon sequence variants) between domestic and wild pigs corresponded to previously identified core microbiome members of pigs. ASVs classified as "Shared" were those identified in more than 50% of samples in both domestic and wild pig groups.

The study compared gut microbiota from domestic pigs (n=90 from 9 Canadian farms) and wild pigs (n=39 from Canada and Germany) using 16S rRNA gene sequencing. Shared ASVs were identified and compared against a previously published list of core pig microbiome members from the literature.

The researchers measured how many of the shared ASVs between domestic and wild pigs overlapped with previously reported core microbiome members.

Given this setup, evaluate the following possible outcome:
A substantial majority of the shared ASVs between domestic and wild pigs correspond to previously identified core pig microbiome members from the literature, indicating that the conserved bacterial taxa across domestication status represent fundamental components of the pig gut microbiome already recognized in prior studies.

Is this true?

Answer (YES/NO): YES